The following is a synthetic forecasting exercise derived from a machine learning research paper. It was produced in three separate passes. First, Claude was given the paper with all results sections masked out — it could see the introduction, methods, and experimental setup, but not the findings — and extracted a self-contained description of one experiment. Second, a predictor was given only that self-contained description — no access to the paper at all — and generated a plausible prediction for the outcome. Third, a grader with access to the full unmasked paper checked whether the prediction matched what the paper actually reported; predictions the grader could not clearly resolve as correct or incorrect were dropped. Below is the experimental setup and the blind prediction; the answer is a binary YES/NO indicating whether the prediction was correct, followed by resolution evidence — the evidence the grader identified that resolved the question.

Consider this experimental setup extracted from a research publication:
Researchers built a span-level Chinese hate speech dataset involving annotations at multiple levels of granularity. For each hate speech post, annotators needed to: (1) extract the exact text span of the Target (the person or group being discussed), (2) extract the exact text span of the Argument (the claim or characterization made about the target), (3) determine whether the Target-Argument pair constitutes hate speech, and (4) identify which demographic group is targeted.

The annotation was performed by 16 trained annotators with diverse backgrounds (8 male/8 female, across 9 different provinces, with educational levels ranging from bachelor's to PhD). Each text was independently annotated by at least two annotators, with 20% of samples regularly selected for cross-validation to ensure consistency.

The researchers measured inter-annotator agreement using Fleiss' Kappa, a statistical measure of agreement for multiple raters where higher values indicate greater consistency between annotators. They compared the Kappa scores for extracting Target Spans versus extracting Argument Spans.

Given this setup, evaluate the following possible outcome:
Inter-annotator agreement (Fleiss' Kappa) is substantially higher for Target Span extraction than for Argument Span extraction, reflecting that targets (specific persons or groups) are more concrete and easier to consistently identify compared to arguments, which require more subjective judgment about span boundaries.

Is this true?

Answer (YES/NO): NO